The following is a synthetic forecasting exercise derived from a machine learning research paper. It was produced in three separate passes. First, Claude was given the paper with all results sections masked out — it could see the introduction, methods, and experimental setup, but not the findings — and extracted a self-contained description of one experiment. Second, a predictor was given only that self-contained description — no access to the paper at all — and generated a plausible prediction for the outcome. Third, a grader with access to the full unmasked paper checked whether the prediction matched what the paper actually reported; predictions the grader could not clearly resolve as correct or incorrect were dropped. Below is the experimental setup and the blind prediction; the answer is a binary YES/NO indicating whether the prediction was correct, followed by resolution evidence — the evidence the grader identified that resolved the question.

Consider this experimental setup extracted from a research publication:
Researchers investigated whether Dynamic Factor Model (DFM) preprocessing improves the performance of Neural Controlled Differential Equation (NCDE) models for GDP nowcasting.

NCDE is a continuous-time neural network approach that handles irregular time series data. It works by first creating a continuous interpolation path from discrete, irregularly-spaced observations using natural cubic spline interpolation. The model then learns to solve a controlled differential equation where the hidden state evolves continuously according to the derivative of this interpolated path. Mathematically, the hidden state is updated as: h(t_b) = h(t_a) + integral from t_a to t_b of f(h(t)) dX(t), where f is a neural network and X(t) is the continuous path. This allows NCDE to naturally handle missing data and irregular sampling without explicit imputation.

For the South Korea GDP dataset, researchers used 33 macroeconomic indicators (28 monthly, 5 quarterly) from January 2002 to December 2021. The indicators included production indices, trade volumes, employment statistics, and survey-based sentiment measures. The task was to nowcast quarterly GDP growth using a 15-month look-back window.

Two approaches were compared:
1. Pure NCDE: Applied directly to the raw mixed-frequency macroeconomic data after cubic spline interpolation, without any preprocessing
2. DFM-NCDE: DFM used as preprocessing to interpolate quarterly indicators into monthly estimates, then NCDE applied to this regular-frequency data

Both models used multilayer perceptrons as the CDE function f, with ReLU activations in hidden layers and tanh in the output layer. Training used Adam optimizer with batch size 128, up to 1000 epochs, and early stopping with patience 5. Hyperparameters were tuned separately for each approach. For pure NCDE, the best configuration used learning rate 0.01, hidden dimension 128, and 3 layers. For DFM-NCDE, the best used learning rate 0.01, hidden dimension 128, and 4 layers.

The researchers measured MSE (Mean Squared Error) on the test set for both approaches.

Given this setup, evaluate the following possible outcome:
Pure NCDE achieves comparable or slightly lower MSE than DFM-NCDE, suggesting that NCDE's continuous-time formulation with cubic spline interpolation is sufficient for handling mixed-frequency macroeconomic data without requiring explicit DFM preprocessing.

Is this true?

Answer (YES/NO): NO